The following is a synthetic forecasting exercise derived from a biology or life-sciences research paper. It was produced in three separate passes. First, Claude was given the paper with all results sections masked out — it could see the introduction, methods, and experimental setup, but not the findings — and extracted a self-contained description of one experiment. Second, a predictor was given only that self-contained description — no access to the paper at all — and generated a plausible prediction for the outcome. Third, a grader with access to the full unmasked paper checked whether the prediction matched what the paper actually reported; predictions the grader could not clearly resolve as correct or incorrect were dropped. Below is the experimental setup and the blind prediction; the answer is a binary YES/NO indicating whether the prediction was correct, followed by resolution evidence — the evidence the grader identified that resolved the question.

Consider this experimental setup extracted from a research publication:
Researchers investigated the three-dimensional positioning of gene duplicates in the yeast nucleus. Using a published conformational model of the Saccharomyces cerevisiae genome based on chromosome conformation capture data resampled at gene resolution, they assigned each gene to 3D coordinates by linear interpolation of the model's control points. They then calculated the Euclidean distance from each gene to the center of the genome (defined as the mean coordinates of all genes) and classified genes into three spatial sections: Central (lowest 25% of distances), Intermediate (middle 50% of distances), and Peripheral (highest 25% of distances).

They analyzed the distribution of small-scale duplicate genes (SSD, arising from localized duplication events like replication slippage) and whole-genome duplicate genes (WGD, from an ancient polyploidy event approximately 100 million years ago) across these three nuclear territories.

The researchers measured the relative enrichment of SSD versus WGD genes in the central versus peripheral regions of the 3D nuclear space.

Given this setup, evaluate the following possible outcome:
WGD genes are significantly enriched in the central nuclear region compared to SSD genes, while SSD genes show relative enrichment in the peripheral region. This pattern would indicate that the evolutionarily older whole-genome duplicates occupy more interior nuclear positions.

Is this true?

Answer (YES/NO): YES